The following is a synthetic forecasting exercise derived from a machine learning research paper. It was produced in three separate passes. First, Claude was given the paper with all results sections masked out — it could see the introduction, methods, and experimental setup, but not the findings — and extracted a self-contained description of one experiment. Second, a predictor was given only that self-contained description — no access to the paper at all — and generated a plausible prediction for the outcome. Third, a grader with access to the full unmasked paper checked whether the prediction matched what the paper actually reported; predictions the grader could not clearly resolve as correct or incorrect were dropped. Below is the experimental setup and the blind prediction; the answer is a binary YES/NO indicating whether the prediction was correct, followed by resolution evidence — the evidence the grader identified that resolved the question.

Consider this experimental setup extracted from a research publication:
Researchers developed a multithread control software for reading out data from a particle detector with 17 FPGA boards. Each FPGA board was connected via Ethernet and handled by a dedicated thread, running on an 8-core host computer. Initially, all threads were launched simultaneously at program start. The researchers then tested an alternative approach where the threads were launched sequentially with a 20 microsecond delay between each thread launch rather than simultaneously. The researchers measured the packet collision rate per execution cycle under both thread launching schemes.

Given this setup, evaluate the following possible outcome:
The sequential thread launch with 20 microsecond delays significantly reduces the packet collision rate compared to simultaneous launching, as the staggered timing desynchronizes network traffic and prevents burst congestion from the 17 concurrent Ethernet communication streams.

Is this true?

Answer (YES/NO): YES